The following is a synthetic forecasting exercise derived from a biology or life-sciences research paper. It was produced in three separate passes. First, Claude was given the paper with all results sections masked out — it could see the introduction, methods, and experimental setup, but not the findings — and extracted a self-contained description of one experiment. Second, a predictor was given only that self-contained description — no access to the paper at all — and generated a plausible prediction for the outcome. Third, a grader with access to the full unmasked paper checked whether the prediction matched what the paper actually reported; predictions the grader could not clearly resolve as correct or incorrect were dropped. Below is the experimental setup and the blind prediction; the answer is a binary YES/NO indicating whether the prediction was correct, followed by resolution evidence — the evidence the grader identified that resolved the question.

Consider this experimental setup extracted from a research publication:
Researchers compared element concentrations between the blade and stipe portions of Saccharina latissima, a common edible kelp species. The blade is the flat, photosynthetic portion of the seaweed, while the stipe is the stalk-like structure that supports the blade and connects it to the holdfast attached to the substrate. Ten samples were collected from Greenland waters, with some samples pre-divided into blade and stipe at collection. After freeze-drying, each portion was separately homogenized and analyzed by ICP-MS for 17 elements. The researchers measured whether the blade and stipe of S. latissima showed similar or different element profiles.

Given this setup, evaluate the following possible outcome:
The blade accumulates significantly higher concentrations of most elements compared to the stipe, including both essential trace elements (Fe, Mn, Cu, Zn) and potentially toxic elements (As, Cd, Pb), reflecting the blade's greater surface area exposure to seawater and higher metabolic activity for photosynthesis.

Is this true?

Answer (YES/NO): NO